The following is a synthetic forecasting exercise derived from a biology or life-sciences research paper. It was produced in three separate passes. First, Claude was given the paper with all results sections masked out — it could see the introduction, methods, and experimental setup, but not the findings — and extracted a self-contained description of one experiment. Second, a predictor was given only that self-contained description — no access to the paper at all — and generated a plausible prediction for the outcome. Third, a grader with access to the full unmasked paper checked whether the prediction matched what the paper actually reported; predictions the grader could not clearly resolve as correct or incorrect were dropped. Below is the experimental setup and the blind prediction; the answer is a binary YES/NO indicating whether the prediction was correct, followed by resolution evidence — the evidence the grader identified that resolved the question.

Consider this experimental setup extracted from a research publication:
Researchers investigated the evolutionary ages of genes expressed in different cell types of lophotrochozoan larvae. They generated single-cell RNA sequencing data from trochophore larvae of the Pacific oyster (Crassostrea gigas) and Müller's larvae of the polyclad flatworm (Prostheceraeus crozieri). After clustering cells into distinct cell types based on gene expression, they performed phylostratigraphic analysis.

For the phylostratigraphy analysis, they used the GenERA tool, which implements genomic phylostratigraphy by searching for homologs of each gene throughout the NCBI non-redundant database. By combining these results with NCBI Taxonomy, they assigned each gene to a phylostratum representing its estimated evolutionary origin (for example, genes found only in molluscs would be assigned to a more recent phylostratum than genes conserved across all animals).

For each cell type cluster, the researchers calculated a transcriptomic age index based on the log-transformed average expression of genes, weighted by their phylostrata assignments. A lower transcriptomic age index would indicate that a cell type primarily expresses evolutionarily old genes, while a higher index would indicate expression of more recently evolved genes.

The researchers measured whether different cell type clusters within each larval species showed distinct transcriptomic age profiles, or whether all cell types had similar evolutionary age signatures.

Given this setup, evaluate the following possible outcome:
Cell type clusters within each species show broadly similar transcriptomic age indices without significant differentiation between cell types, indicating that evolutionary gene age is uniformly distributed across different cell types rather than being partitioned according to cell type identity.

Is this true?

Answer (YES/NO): NO